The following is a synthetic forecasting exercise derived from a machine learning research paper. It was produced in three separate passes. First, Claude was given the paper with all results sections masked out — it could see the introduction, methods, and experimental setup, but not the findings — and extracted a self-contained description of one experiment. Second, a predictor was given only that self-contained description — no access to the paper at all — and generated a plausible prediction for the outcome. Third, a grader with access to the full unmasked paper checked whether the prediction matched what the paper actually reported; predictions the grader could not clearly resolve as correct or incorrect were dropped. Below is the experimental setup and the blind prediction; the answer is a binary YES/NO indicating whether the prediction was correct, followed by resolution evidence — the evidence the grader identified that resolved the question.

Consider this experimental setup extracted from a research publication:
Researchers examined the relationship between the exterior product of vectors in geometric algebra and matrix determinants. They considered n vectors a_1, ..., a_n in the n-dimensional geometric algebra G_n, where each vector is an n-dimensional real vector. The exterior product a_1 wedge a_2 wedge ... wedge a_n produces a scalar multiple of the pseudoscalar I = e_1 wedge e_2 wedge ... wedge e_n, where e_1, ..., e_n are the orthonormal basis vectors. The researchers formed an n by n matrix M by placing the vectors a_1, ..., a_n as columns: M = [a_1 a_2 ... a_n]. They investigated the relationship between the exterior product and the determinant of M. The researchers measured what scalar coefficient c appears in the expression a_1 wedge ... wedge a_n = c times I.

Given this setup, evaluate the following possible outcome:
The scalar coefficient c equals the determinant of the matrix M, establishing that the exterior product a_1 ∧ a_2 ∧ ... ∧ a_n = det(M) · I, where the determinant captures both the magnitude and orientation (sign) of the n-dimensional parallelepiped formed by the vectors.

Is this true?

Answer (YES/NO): YES